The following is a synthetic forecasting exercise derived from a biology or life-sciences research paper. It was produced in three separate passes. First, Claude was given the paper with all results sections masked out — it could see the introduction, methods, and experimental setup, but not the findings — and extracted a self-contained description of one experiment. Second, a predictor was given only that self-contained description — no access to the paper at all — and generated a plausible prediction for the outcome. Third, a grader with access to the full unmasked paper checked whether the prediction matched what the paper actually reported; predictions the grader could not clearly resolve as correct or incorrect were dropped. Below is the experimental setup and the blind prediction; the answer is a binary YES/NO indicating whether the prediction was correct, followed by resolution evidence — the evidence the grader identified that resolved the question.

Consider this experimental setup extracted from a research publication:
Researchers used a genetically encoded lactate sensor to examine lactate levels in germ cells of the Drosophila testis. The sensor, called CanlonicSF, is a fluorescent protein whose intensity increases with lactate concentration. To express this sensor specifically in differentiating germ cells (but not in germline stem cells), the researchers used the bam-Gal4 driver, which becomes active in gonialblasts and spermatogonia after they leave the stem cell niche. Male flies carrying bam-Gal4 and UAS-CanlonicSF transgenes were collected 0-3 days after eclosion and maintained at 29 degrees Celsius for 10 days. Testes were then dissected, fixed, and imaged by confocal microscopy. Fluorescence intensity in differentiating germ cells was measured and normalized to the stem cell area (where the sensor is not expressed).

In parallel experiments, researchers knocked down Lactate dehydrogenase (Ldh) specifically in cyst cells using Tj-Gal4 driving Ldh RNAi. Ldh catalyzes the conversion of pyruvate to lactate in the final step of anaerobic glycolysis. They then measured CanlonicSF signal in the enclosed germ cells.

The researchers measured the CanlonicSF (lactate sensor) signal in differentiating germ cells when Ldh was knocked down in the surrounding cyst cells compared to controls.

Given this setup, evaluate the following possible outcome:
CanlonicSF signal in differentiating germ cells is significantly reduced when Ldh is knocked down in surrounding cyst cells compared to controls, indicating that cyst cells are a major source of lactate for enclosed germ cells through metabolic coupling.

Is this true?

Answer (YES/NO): YES